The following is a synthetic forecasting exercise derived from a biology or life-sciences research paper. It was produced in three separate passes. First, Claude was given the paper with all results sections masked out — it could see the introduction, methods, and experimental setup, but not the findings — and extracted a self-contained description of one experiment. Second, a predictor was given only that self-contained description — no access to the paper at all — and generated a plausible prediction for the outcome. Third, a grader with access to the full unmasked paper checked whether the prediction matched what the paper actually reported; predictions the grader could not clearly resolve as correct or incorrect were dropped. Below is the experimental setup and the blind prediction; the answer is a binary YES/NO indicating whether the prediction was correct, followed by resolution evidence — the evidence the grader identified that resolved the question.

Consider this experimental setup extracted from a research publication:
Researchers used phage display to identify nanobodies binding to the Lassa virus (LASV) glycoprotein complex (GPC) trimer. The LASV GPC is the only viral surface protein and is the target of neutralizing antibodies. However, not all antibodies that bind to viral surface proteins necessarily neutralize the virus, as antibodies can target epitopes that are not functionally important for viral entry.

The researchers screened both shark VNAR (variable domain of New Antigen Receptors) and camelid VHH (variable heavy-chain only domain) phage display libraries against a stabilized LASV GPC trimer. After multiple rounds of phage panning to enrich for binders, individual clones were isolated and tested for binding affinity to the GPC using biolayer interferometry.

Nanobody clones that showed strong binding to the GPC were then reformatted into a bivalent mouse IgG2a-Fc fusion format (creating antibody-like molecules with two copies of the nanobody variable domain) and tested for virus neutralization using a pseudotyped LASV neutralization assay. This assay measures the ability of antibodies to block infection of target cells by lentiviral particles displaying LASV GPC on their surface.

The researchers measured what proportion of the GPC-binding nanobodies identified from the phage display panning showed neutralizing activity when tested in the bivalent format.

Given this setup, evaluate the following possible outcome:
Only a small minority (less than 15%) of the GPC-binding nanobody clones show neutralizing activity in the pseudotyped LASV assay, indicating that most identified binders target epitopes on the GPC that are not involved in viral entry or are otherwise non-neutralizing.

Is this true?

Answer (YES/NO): NO